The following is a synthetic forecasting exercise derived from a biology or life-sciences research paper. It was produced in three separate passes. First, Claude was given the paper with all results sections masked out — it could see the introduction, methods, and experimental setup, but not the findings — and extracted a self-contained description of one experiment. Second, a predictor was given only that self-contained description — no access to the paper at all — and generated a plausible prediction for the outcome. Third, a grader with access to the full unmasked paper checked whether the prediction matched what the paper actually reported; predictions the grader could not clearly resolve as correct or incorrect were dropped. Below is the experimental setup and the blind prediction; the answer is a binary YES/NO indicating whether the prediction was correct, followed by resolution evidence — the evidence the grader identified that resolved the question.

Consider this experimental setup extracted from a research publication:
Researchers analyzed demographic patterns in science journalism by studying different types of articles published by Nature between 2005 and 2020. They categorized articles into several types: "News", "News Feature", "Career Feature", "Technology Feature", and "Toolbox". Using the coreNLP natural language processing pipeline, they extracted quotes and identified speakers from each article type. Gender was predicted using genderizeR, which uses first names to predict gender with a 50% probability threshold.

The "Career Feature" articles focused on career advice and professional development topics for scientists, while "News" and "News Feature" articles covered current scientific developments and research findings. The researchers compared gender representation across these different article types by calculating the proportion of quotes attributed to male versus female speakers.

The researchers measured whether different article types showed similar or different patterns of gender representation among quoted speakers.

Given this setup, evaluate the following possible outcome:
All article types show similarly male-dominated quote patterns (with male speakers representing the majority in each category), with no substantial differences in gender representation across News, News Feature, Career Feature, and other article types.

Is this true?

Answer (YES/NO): NO